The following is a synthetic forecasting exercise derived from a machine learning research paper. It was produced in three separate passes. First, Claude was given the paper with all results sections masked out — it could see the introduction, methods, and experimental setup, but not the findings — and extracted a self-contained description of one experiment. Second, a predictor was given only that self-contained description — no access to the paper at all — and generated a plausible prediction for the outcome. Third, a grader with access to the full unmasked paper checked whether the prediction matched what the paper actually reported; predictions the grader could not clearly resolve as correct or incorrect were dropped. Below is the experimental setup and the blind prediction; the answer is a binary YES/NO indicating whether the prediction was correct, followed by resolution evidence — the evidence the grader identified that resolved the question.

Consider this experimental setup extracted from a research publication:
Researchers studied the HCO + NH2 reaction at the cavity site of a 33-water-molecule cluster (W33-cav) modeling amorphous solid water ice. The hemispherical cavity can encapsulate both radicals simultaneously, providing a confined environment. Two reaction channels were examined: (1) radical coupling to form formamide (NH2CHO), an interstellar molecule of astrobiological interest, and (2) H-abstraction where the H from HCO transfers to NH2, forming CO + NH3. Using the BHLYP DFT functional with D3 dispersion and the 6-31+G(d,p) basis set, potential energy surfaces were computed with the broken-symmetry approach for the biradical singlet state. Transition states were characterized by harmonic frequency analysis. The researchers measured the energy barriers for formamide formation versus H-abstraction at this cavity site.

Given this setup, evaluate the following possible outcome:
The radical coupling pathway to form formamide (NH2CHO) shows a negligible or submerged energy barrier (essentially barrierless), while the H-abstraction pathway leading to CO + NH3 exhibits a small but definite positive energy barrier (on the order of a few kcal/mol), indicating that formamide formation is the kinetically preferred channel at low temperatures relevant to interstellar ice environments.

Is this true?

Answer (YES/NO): NO